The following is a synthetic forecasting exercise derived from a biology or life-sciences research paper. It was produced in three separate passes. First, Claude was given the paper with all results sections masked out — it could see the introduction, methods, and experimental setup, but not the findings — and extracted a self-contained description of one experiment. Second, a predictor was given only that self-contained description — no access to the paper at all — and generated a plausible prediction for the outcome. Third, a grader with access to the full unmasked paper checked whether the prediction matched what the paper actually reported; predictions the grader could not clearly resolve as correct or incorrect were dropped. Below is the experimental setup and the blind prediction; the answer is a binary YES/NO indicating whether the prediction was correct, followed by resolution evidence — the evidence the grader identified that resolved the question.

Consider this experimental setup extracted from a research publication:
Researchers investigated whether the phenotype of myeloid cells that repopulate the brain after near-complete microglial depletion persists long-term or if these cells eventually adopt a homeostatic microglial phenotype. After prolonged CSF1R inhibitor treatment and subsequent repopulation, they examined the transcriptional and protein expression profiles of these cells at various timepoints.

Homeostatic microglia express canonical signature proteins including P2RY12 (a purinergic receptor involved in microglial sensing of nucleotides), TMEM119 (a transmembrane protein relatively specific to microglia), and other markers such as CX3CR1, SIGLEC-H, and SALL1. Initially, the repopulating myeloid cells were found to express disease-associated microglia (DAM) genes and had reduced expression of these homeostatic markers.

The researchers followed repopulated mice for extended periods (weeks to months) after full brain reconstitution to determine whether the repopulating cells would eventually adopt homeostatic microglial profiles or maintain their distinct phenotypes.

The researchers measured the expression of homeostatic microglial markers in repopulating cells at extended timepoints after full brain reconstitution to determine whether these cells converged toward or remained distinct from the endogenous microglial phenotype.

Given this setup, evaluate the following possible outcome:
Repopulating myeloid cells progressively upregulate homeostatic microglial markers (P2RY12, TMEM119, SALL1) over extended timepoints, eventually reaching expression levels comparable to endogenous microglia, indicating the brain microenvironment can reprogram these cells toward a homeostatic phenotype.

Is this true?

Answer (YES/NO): NO